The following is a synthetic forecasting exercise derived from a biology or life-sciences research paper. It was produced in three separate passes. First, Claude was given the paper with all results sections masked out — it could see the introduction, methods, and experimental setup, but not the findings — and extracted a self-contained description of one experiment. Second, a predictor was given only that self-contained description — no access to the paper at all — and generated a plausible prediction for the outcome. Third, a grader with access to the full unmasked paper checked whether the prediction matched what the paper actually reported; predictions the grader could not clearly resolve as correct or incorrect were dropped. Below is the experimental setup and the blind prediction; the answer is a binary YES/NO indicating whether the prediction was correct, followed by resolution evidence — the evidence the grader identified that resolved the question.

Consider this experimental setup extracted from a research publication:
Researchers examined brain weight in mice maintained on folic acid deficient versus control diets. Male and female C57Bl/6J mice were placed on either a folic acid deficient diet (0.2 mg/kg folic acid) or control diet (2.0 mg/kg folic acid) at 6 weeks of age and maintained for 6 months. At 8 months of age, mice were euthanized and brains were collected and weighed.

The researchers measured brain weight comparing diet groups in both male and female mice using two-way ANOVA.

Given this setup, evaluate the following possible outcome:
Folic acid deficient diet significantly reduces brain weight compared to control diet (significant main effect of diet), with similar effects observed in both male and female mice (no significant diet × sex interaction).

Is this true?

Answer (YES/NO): NO